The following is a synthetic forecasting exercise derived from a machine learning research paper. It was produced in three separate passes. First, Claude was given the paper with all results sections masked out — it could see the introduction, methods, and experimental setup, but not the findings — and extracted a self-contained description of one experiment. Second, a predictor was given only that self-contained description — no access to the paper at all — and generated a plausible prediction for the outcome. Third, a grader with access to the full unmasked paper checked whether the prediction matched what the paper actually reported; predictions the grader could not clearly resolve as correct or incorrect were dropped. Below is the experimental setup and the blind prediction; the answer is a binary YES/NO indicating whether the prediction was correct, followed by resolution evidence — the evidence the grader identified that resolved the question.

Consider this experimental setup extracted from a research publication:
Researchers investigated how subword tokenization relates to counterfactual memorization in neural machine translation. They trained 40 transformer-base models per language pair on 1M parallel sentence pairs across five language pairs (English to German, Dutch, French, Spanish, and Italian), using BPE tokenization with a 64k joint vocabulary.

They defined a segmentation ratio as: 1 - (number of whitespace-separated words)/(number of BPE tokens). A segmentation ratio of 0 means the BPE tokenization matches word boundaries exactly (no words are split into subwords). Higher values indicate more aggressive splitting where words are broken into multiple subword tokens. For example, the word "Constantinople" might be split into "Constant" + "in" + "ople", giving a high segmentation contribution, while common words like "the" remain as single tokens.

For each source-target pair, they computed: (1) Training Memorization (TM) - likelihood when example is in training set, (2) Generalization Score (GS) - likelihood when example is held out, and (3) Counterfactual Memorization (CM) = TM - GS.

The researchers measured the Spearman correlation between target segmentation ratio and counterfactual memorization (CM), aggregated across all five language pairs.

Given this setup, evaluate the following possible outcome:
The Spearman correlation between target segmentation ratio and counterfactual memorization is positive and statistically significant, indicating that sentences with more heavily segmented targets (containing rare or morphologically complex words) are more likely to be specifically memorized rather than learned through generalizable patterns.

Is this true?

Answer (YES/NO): YES